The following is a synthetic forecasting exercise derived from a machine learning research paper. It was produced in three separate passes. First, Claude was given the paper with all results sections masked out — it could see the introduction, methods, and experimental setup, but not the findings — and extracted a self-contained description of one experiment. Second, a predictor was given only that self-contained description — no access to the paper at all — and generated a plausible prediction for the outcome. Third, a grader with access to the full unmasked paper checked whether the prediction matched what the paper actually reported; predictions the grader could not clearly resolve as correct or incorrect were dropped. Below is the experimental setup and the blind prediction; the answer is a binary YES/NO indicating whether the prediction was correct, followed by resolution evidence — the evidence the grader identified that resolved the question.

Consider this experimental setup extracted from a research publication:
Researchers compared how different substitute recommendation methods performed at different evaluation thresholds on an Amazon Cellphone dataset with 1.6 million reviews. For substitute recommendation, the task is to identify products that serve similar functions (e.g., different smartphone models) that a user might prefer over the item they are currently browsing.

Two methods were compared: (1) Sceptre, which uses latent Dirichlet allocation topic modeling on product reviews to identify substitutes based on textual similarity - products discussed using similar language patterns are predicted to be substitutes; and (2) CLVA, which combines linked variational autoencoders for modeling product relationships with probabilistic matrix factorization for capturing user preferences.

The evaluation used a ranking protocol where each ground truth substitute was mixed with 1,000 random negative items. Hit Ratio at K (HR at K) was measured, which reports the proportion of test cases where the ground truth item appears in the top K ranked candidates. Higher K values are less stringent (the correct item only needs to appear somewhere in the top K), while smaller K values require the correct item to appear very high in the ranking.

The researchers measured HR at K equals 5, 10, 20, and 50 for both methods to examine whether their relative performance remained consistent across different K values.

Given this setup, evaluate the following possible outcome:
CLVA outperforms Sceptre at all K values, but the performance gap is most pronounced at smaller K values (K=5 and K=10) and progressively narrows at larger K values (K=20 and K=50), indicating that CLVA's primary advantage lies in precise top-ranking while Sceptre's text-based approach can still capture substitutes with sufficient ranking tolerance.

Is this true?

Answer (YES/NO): NO